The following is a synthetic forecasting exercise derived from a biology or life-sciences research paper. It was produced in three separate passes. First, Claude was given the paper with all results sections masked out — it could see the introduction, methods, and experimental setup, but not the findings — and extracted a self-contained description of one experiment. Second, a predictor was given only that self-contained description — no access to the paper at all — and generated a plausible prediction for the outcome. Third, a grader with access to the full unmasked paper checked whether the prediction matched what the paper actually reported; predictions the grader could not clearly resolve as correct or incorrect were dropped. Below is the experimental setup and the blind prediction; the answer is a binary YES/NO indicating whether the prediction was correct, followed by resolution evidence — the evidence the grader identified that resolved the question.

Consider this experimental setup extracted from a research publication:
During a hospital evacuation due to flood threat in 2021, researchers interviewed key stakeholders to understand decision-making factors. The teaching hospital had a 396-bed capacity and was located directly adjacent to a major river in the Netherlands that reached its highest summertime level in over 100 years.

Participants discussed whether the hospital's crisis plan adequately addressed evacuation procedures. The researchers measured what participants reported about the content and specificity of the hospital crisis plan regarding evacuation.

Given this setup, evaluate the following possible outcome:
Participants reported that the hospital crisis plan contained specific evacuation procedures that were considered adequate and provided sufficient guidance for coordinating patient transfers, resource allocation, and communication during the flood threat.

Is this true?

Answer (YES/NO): NO